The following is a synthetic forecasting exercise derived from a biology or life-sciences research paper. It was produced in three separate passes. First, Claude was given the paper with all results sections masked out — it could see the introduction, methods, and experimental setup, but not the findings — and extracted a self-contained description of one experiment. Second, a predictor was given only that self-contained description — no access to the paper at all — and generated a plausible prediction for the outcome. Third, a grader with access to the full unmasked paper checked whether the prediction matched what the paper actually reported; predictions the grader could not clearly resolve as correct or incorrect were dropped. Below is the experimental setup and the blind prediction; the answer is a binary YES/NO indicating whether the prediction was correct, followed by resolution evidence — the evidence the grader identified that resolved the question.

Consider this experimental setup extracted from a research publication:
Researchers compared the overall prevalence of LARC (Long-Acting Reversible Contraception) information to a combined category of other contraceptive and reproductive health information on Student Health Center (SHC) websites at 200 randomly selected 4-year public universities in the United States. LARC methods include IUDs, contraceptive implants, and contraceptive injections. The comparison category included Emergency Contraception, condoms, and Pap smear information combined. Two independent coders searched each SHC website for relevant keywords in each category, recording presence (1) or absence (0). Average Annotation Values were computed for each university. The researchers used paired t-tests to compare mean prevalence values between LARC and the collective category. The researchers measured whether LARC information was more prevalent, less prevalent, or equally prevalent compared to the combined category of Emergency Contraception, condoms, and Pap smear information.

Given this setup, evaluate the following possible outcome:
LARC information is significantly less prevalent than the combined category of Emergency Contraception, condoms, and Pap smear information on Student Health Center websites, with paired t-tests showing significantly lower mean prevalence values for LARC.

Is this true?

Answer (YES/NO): YES